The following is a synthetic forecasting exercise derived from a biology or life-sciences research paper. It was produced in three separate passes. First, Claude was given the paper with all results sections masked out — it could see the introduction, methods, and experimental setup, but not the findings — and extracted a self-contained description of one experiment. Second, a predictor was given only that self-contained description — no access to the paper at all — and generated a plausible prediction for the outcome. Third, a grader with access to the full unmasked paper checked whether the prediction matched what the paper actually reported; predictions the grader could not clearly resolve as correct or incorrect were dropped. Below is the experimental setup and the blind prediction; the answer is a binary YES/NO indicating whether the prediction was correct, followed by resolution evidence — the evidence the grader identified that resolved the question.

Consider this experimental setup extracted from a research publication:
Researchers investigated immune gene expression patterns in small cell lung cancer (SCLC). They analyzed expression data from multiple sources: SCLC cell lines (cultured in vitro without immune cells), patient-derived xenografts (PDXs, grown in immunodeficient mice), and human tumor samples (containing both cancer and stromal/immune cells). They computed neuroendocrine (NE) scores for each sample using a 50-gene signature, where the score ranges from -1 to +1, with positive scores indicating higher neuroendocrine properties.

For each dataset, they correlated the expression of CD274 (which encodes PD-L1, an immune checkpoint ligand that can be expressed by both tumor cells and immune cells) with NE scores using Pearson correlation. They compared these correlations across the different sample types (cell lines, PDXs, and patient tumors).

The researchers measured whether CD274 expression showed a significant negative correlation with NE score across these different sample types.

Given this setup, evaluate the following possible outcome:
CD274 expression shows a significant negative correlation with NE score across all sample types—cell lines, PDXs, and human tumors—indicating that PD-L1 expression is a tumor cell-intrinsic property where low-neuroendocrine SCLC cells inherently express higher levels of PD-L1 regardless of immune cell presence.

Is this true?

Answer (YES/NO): NO